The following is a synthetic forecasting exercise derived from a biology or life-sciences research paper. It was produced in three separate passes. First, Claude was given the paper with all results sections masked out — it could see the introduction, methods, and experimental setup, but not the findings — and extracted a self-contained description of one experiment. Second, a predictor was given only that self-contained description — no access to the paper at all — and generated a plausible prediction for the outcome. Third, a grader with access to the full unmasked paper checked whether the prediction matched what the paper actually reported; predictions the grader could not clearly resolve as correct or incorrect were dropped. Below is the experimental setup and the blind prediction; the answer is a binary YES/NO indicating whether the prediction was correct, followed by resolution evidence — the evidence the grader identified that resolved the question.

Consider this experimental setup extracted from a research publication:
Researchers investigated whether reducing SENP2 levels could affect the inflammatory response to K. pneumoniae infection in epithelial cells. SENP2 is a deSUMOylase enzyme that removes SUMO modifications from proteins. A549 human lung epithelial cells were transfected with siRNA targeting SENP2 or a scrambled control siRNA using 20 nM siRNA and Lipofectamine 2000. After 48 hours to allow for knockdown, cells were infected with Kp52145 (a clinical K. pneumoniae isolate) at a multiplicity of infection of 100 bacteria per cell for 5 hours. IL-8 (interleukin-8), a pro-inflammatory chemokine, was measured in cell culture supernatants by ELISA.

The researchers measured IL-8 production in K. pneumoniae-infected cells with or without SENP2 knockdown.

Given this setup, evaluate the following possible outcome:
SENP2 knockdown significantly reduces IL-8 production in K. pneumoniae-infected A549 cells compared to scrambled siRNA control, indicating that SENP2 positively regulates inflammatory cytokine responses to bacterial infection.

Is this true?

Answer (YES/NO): NO